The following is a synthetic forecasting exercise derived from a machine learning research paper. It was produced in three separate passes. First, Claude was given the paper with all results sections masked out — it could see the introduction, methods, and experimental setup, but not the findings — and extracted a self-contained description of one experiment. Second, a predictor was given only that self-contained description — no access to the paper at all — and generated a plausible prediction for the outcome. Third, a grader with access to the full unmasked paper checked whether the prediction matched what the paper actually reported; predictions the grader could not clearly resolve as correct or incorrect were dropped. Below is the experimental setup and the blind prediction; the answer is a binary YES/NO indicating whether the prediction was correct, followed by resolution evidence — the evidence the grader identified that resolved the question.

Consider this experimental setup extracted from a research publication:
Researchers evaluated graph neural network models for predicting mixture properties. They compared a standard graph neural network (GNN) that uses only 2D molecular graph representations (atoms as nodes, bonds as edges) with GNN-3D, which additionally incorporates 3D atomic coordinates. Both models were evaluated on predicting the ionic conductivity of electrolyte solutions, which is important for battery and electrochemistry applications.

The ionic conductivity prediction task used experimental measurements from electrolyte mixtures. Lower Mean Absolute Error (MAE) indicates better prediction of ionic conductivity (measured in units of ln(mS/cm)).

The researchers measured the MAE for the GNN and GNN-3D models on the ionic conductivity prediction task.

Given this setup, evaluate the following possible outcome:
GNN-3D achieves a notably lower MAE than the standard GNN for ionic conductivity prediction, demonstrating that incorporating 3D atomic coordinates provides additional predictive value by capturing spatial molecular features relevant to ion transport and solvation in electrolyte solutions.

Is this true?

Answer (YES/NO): NO